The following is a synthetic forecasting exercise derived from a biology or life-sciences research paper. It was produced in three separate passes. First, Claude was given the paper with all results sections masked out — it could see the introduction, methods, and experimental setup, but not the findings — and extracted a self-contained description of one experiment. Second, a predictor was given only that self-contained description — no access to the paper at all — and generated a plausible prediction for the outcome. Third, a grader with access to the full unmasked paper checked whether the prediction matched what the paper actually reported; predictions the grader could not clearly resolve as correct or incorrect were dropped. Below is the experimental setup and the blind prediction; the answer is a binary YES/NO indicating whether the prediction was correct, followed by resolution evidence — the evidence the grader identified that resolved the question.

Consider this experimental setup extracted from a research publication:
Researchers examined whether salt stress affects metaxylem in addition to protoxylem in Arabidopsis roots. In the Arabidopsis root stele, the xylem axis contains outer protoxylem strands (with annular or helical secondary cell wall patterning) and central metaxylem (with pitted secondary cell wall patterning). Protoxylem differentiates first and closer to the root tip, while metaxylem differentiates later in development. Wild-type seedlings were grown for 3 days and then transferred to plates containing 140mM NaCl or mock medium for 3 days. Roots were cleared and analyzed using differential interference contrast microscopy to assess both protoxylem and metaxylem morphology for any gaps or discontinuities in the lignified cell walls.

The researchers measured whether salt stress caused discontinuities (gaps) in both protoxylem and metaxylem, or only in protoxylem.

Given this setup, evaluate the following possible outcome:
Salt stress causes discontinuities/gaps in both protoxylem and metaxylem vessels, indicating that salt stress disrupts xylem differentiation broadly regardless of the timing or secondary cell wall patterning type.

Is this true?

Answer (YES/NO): NO